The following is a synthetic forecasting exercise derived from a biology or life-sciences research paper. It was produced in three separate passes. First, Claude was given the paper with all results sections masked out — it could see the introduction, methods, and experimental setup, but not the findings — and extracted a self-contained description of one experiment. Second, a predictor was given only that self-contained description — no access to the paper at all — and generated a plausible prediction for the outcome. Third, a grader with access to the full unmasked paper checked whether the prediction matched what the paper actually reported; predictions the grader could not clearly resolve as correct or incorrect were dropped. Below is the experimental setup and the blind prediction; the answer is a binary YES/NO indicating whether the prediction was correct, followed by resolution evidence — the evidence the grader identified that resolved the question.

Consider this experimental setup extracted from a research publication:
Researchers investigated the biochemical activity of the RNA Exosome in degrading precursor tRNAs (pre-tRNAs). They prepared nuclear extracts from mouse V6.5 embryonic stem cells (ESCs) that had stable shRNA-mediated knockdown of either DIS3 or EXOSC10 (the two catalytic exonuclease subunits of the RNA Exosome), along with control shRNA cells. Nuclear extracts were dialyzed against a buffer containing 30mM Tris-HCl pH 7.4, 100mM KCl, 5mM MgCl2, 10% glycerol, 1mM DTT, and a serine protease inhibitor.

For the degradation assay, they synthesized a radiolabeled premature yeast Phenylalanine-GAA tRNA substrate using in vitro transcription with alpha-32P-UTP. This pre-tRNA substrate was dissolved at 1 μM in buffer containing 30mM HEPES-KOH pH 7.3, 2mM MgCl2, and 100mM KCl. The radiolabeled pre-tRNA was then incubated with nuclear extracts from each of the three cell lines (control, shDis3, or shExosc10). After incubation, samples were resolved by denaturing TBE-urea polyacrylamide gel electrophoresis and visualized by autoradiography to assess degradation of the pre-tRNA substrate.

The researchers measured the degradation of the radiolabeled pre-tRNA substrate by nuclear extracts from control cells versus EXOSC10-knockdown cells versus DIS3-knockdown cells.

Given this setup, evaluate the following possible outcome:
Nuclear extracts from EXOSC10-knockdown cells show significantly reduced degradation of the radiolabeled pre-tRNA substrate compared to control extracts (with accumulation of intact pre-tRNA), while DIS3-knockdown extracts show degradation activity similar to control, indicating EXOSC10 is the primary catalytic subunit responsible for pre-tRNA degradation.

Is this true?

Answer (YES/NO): YES